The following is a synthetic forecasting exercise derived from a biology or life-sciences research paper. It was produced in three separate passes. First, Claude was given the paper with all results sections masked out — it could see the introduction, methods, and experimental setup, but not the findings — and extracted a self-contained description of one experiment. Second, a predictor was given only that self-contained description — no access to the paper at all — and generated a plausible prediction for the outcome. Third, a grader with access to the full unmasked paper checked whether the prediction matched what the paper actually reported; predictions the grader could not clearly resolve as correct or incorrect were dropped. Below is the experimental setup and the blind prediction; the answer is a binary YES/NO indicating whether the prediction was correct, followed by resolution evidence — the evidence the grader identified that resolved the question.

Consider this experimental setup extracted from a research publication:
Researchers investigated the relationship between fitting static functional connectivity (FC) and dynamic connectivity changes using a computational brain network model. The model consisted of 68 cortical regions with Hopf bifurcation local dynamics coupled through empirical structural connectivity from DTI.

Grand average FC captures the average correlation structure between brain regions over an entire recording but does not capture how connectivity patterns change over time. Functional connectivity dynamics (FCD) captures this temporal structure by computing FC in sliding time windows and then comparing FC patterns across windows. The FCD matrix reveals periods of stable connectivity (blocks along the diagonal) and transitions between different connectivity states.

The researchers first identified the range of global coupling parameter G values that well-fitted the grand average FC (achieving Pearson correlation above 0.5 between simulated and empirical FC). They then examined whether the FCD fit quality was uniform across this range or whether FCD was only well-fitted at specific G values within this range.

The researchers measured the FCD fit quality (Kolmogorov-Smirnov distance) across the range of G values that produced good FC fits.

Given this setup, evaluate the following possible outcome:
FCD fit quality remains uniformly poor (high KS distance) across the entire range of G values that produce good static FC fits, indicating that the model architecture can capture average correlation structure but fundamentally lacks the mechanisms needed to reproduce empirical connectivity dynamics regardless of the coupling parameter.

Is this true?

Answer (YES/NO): NO